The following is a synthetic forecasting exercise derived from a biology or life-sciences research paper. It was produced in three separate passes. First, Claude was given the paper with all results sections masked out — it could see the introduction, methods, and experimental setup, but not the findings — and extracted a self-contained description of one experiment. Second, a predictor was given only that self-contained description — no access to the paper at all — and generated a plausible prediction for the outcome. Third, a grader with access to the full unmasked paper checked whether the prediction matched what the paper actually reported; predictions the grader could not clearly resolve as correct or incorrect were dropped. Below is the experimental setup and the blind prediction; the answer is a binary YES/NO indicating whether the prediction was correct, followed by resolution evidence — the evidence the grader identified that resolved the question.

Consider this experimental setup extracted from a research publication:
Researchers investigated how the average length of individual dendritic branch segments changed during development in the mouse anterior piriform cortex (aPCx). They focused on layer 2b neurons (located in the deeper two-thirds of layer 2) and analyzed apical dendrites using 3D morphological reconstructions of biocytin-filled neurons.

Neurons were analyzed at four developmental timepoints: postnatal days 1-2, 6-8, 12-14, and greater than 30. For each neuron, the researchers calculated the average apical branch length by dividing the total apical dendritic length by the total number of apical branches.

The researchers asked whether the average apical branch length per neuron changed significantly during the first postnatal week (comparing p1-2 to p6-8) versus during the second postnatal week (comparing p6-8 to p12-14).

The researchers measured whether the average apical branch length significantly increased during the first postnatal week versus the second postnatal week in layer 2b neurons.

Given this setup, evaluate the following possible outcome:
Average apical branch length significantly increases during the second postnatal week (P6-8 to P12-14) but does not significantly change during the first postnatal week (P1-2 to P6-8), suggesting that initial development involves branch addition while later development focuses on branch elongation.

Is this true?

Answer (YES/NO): YES